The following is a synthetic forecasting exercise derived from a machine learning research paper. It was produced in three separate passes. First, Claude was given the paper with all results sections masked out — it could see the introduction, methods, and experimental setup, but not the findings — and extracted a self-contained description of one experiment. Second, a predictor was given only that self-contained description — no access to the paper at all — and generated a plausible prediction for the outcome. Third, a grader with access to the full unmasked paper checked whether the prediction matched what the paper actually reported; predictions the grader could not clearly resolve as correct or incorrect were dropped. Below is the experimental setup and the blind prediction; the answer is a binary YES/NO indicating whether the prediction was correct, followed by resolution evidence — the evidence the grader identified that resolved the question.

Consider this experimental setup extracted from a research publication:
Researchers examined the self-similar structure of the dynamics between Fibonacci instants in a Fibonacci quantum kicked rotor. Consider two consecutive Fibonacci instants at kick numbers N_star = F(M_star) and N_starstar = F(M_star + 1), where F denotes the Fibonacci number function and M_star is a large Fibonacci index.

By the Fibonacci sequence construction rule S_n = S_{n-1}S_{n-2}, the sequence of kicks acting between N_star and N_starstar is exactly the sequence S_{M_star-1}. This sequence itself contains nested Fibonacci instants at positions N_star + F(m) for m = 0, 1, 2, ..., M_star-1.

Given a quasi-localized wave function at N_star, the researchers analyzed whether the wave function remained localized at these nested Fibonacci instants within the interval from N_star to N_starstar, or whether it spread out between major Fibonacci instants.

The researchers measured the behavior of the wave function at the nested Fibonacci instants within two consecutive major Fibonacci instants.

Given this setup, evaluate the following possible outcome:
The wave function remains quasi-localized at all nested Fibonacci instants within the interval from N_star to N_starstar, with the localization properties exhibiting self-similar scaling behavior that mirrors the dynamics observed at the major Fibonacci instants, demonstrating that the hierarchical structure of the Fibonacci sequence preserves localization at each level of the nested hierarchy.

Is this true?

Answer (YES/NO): YES